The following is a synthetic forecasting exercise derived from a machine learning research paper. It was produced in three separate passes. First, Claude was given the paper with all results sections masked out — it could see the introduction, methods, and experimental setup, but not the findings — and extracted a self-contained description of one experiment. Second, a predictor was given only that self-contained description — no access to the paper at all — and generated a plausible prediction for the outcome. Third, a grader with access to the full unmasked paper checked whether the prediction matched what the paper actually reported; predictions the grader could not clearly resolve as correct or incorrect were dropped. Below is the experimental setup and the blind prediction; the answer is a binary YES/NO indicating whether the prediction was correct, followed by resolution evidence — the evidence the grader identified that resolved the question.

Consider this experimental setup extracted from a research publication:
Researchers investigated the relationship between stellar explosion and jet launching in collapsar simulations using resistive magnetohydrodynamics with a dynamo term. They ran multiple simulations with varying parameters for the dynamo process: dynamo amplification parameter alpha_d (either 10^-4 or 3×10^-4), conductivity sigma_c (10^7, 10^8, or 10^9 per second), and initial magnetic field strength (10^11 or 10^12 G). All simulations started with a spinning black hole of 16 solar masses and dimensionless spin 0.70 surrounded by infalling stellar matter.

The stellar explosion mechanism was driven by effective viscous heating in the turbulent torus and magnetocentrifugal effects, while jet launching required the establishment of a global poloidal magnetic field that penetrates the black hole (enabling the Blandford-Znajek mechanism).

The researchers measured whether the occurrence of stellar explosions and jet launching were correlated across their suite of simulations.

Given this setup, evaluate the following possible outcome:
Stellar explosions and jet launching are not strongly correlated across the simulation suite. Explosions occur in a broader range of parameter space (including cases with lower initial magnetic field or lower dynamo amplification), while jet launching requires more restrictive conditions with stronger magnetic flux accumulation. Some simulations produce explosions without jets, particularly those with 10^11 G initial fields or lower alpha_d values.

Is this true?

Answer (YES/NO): NO